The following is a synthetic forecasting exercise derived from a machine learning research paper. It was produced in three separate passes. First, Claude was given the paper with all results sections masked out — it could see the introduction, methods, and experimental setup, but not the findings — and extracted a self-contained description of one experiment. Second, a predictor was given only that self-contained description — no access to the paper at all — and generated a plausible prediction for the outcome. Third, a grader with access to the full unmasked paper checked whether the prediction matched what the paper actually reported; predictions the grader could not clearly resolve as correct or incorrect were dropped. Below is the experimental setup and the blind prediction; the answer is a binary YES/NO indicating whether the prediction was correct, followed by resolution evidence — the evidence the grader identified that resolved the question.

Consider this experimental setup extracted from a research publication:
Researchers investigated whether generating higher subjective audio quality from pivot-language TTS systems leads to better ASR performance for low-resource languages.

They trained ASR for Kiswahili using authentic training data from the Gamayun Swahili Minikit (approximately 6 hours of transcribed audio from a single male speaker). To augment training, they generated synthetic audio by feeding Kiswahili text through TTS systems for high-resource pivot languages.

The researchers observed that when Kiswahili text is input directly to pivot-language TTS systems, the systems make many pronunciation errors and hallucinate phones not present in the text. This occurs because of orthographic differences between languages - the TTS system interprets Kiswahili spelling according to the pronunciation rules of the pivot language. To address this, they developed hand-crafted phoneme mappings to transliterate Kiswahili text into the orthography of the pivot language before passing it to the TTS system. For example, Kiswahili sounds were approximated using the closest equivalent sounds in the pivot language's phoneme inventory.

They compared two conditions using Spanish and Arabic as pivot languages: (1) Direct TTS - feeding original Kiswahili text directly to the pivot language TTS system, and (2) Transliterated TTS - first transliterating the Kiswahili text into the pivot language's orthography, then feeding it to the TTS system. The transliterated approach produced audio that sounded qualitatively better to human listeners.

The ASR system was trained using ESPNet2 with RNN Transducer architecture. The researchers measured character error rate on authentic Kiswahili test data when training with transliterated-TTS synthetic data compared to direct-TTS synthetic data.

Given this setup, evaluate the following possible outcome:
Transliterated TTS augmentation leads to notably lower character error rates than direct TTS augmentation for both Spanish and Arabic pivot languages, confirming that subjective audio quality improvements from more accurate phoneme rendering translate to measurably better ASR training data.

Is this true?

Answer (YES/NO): NO